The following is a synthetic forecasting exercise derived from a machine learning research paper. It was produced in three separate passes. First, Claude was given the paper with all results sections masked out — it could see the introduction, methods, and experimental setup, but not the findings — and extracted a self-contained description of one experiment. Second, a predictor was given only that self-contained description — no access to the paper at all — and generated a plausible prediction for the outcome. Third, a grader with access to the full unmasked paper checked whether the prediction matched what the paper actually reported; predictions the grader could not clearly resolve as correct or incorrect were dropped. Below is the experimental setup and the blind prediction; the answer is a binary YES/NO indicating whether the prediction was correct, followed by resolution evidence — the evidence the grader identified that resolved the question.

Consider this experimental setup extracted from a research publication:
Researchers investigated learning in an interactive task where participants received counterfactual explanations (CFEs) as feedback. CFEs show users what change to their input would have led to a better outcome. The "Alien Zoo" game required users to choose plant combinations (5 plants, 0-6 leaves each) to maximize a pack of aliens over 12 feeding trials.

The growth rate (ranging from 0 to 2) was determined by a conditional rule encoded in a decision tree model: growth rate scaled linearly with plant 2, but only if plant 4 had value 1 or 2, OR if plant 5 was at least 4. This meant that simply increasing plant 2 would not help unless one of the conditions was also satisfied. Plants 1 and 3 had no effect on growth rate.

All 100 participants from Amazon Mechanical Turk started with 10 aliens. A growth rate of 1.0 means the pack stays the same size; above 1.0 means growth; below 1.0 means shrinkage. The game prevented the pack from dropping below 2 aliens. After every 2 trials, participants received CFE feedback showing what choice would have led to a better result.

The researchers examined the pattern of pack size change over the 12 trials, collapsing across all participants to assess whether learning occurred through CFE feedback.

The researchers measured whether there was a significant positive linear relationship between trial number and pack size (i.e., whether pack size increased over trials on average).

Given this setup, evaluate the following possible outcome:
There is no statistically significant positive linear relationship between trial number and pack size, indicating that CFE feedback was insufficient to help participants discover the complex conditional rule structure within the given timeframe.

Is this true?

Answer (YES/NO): NO